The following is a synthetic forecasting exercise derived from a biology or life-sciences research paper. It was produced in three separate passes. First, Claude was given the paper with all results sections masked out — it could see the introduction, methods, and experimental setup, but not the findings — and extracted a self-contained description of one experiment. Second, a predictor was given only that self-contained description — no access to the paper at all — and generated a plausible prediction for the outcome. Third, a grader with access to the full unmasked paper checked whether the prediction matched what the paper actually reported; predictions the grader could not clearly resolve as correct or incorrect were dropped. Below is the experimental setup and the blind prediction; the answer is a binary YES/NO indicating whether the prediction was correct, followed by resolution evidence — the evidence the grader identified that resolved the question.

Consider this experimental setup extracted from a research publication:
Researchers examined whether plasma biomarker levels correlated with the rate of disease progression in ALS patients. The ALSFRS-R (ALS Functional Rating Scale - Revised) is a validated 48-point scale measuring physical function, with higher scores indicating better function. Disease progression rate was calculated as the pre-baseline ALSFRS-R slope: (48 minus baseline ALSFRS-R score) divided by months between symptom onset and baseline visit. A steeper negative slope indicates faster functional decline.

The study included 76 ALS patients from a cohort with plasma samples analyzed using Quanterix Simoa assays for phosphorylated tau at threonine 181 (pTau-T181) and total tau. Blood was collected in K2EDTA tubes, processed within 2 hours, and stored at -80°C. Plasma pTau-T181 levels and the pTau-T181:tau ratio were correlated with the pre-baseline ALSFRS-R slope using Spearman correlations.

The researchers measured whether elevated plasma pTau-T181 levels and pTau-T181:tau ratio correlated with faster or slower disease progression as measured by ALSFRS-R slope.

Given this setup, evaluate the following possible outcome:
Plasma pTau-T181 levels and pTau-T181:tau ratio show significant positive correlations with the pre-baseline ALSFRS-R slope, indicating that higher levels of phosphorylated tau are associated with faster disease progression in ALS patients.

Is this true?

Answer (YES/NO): NO